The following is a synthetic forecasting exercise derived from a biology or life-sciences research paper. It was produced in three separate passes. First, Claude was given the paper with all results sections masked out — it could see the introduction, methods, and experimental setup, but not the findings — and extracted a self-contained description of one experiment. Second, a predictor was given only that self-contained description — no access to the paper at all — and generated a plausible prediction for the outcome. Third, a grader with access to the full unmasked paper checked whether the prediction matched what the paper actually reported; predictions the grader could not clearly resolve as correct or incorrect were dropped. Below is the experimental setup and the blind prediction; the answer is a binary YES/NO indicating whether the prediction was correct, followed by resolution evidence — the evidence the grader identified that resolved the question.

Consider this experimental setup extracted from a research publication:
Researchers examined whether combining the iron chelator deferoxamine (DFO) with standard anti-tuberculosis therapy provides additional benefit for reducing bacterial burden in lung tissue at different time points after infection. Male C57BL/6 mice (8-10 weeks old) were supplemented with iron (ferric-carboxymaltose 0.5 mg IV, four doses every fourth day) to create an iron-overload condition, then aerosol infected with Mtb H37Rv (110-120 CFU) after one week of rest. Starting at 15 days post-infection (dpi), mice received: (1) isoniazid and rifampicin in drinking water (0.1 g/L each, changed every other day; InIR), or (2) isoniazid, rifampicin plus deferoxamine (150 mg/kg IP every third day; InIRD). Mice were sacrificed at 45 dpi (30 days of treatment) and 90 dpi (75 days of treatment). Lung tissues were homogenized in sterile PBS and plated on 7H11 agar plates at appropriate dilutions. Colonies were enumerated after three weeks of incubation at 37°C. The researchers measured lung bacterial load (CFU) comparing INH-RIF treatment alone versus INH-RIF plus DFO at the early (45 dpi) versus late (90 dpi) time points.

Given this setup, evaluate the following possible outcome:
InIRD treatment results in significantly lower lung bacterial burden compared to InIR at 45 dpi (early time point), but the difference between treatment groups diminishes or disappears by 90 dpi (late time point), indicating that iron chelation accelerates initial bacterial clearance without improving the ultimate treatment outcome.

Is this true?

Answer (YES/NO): NO